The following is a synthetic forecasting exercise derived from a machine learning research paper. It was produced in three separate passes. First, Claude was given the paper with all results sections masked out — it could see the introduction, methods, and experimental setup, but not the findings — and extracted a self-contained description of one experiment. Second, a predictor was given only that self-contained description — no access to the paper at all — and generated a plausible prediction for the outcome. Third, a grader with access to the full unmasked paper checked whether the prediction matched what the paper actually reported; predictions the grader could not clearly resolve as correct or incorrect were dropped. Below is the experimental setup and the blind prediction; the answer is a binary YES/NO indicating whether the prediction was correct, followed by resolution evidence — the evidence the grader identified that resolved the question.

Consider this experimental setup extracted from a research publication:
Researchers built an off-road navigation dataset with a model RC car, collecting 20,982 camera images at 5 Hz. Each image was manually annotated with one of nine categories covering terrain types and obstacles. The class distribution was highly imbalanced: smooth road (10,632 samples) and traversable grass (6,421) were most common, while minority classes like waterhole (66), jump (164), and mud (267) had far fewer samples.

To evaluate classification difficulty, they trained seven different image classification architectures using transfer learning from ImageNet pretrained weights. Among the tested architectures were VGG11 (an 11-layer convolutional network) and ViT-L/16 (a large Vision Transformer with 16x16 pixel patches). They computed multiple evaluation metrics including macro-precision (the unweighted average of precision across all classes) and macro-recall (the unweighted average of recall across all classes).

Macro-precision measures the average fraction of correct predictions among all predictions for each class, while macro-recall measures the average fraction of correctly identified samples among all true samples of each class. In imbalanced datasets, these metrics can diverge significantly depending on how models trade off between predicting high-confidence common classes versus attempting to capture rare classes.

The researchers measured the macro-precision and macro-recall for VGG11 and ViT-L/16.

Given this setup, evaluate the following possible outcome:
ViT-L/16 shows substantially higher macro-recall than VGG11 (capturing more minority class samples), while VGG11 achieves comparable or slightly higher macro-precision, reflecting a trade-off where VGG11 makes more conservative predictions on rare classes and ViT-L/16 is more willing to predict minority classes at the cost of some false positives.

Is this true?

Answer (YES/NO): YES